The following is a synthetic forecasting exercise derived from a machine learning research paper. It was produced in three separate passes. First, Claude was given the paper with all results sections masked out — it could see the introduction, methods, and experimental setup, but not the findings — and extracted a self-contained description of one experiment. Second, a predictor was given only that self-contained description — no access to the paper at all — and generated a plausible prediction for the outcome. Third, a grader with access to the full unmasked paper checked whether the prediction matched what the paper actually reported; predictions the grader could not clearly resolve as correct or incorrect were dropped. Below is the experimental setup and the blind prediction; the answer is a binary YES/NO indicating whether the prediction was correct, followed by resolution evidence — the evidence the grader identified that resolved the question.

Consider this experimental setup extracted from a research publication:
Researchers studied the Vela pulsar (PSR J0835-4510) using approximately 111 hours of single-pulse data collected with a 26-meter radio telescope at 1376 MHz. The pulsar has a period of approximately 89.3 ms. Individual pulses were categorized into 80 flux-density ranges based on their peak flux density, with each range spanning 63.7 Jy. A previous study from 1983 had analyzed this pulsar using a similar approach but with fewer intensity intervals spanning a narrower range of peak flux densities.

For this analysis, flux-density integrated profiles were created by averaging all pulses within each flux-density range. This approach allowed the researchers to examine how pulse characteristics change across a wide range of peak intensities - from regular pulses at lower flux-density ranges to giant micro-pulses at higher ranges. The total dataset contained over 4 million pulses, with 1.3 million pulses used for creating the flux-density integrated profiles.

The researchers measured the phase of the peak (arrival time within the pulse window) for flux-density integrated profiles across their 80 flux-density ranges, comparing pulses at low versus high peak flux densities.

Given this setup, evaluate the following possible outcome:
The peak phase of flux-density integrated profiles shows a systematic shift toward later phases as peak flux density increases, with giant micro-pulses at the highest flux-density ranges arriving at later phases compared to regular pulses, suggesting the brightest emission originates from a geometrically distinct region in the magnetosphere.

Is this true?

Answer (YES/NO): NO